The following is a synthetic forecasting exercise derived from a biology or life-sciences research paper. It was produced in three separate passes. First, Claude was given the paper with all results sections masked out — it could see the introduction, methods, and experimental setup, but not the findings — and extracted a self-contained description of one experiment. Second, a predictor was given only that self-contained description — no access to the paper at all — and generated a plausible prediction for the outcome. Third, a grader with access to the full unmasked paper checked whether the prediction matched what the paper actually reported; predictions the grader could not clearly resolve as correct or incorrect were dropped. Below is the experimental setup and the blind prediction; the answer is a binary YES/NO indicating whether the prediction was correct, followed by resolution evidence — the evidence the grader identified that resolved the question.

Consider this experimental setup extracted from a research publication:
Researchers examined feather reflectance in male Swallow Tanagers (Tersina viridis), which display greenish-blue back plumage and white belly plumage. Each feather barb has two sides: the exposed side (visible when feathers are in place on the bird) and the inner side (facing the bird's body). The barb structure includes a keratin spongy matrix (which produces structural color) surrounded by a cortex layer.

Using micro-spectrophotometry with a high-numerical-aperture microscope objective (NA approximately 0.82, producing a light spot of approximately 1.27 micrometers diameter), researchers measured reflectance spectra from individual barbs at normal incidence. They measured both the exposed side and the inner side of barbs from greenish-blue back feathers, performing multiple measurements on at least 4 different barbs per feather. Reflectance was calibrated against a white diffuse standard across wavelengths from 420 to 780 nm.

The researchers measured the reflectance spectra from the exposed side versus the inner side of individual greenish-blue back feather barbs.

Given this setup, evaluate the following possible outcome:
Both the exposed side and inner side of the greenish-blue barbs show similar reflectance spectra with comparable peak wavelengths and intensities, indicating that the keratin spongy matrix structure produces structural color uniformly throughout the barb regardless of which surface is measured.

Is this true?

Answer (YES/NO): NO